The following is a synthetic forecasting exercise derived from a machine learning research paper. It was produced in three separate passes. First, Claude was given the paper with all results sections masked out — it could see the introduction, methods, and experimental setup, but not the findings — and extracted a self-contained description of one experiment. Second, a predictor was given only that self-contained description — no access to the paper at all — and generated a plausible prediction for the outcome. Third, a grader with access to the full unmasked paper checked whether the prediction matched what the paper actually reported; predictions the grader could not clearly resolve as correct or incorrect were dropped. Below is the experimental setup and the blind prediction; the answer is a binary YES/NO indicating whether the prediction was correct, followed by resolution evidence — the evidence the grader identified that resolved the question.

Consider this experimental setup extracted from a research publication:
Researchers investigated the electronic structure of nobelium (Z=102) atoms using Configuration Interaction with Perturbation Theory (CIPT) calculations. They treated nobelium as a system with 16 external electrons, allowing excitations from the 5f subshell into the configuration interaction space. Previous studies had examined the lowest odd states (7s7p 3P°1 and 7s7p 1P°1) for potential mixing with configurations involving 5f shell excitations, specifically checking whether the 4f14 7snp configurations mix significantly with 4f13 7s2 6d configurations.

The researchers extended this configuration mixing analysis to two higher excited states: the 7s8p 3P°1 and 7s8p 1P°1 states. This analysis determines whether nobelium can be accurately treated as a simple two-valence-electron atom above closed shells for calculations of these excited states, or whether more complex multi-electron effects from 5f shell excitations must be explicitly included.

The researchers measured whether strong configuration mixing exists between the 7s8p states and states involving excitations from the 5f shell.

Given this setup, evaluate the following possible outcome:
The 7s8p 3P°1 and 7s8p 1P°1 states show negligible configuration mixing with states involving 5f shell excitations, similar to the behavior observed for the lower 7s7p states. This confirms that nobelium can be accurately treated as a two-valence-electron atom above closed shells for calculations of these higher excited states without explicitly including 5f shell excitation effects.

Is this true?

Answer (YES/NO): YES